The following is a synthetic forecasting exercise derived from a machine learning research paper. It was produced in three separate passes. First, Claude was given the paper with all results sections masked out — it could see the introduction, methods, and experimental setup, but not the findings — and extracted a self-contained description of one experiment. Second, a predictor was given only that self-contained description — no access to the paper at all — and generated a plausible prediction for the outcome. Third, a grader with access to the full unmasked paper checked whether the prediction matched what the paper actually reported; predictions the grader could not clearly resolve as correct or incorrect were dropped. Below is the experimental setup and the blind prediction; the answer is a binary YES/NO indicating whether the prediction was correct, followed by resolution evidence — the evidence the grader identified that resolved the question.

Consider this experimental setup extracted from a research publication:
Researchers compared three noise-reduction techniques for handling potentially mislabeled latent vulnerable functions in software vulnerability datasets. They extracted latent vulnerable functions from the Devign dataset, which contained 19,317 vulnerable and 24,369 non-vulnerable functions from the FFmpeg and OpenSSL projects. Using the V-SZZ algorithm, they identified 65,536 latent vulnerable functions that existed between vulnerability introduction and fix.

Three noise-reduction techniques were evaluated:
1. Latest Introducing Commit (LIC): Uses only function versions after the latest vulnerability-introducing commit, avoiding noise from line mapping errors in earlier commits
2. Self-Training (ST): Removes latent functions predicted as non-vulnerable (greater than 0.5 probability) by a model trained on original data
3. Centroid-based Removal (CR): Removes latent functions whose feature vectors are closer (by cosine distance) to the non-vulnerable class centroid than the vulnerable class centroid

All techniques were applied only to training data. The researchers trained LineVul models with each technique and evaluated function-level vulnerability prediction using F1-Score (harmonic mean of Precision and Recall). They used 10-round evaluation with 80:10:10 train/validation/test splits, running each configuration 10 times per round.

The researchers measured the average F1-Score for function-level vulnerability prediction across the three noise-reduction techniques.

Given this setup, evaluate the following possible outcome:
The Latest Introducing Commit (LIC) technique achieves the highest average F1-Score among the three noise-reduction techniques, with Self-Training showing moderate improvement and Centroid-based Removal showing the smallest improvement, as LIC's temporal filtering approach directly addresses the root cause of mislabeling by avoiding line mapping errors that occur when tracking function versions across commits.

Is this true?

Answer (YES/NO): NO